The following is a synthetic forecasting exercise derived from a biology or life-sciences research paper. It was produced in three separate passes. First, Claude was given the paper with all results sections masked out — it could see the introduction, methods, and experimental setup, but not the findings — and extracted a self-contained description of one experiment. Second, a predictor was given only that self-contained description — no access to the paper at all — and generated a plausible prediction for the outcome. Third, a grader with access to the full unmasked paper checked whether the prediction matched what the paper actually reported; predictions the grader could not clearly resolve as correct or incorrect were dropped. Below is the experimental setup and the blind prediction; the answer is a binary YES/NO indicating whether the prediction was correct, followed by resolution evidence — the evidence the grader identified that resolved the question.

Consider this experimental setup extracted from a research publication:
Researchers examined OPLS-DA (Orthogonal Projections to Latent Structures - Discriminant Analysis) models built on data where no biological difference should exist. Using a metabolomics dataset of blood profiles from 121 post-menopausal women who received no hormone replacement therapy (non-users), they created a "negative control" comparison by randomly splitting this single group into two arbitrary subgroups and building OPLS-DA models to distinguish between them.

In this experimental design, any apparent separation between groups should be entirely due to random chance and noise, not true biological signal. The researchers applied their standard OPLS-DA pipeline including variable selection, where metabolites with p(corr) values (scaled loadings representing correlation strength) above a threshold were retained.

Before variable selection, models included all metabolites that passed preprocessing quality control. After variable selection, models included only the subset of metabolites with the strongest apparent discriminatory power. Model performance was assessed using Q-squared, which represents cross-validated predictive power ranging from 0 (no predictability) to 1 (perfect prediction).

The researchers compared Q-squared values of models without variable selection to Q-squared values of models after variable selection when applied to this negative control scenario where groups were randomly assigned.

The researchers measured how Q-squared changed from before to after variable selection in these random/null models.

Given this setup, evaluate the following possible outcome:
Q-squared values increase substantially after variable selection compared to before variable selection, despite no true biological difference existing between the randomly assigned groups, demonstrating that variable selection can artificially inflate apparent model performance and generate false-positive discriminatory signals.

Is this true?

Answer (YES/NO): YES